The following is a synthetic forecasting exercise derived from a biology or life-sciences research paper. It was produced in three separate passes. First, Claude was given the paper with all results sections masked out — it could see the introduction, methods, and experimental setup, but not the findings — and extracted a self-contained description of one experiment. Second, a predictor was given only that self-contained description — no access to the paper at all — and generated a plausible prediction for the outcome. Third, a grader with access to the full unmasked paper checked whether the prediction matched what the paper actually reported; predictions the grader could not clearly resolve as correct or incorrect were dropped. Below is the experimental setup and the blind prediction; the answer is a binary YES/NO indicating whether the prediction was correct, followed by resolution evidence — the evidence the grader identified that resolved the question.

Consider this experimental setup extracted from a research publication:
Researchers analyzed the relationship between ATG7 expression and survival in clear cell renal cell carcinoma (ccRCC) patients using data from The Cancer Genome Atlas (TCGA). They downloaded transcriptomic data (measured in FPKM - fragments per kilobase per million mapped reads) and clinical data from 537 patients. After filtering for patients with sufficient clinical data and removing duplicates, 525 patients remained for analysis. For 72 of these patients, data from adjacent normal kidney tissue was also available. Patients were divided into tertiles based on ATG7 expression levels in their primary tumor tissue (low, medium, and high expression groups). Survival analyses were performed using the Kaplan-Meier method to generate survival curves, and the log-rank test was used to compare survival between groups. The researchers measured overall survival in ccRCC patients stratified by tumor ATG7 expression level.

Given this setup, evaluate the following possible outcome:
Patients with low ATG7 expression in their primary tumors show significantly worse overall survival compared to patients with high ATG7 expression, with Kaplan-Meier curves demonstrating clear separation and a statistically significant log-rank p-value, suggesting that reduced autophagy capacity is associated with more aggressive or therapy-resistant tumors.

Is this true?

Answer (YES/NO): YES